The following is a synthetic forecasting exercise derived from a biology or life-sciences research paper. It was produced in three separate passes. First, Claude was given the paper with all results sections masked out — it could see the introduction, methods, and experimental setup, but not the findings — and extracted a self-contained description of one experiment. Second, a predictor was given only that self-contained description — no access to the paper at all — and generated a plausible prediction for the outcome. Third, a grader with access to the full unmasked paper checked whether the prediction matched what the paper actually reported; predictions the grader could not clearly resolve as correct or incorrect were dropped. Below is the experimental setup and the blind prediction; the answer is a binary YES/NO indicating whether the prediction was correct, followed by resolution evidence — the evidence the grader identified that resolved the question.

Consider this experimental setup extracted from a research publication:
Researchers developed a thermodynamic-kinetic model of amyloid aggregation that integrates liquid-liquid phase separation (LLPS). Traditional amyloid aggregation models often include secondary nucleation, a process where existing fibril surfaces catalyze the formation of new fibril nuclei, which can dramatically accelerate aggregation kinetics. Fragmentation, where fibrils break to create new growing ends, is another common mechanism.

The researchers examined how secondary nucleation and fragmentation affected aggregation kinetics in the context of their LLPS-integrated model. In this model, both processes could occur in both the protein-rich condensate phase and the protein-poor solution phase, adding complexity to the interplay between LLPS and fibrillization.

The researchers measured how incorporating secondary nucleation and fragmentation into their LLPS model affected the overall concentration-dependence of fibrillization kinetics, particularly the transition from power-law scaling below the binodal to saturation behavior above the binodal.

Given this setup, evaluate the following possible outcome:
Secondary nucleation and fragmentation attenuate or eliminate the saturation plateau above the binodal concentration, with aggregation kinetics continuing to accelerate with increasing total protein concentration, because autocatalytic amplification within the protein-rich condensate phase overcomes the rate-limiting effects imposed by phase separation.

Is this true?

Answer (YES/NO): NO